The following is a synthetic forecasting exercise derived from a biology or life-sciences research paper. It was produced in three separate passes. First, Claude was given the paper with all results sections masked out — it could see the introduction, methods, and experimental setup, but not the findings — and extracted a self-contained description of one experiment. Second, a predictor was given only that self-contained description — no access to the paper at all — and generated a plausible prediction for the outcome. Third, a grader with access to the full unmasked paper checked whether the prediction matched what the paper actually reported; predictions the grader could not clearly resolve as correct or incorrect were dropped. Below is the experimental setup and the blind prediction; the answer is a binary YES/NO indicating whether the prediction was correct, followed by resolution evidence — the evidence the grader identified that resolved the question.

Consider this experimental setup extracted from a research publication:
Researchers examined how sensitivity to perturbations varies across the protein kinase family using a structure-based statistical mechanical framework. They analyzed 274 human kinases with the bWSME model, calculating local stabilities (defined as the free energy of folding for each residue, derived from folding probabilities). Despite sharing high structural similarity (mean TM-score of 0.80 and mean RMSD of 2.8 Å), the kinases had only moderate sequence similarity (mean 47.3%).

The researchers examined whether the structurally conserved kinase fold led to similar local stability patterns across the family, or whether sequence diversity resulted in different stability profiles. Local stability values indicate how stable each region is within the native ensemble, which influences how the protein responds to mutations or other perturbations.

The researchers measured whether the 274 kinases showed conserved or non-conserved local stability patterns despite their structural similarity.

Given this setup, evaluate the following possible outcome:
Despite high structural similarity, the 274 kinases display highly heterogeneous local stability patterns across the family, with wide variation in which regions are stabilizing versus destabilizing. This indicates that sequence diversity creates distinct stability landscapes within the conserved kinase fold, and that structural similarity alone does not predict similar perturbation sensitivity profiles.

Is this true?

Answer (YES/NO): YES